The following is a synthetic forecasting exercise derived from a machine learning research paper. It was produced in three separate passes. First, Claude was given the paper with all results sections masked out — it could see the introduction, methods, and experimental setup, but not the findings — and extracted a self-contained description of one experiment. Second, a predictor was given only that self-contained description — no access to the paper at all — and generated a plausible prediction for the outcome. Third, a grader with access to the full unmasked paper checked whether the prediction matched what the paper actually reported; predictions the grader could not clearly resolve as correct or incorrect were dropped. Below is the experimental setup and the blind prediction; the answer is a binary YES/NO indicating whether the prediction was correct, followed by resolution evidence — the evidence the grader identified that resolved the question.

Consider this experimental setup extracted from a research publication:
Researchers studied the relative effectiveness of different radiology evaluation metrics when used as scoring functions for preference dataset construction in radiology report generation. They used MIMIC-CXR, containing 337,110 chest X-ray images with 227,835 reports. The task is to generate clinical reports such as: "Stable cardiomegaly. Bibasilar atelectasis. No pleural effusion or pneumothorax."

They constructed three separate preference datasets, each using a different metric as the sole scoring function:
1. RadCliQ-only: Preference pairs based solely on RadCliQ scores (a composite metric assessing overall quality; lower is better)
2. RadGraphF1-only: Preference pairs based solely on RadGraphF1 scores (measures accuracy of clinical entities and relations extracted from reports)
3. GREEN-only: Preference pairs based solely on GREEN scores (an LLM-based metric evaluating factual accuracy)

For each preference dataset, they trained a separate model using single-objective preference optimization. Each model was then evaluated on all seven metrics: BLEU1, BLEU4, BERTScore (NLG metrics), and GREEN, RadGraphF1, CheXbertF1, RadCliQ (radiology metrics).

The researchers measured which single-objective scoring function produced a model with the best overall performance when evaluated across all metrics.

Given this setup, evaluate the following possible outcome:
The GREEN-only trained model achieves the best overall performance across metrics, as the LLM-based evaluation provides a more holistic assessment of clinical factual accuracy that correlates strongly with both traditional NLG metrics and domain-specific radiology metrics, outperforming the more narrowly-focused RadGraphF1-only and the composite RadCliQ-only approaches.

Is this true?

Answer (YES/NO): NO